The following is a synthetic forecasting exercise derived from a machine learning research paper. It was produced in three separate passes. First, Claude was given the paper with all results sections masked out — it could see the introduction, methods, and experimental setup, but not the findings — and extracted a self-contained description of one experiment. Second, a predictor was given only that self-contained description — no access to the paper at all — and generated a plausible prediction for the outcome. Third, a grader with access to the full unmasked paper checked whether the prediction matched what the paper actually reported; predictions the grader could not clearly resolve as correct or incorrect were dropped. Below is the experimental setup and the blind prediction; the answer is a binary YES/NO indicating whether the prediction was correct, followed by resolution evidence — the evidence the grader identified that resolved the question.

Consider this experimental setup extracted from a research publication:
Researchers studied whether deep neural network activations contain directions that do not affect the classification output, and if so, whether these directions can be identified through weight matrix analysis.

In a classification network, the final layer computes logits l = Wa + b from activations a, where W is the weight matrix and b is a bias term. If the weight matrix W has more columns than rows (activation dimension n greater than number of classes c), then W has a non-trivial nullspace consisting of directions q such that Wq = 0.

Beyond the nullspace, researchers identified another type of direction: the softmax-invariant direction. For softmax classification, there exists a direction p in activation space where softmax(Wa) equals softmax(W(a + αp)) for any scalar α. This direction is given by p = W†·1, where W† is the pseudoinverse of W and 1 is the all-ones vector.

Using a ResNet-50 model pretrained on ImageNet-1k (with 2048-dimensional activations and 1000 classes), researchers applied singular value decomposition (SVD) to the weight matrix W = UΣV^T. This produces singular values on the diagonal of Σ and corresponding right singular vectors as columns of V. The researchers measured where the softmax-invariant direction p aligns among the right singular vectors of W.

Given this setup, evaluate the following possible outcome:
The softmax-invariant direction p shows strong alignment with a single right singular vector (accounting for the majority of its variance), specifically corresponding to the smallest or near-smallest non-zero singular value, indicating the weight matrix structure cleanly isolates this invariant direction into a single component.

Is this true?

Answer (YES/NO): YES